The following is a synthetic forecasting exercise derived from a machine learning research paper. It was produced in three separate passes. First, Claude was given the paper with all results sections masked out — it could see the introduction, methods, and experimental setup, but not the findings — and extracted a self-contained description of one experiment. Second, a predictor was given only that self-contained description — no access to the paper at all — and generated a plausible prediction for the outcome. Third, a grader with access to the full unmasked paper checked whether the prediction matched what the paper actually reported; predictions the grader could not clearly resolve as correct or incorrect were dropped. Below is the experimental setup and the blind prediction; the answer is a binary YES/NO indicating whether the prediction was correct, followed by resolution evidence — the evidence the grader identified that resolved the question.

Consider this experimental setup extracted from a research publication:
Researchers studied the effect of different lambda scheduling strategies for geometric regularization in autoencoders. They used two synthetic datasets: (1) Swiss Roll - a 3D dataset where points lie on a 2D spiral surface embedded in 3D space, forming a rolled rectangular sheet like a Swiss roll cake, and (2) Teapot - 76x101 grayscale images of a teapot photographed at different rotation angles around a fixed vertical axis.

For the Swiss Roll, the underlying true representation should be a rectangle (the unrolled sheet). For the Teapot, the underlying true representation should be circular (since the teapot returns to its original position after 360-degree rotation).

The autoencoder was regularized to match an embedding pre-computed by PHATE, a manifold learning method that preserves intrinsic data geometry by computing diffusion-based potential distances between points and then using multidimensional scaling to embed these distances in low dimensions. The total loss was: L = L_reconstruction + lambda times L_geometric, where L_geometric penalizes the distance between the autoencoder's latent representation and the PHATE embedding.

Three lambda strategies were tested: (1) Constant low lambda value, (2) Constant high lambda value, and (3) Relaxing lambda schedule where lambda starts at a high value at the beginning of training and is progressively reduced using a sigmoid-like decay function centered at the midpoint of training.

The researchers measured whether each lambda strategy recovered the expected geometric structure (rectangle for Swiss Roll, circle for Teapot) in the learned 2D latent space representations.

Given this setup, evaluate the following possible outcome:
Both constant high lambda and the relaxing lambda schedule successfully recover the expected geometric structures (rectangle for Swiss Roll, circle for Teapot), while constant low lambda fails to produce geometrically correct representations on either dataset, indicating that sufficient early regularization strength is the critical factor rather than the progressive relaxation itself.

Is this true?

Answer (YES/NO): NO